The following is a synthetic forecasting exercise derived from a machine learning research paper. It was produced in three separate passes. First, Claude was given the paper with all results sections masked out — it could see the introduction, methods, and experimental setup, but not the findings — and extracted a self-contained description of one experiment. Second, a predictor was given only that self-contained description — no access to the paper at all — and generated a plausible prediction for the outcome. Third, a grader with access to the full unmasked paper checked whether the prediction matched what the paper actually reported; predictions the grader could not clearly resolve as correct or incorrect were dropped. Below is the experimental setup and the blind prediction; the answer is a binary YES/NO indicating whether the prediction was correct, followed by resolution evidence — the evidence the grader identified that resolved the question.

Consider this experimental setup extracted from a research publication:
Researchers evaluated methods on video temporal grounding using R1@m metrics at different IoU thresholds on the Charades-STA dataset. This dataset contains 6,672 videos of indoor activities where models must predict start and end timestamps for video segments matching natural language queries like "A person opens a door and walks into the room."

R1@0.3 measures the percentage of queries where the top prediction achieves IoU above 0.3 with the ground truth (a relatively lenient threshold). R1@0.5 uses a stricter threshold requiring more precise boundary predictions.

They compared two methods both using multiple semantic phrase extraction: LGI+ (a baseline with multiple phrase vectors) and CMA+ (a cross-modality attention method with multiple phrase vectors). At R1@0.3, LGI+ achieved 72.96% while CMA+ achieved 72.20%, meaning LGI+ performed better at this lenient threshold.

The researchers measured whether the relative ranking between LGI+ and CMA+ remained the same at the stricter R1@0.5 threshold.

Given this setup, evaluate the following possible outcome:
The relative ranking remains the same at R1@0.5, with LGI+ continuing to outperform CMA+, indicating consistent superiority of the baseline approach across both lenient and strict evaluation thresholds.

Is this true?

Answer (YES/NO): NO